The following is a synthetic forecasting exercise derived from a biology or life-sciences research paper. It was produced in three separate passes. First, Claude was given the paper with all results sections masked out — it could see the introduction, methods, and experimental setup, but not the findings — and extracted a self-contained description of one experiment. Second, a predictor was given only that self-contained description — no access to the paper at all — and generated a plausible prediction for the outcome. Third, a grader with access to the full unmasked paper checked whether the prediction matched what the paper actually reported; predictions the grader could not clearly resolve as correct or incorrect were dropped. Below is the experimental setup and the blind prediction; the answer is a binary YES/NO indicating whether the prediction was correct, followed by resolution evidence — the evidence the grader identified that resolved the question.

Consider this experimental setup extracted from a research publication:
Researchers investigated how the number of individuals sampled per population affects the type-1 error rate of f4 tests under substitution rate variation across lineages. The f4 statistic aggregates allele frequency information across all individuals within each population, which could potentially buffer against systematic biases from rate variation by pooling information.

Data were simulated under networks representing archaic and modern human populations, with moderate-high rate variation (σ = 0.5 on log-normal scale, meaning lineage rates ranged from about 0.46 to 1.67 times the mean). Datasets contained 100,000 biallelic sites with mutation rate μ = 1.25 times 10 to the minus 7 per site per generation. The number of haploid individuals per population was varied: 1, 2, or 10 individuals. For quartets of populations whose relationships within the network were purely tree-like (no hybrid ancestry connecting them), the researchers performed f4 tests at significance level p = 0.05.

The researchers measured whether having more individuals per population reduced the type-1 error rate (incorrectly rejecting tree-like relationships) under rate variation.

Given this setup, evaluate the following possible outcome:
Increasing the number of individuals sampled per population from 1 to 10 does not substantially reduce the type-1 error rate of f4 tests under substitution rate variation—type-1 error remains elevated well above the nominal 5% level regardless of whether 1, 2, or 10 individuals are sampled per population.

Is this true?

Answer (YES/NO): NO